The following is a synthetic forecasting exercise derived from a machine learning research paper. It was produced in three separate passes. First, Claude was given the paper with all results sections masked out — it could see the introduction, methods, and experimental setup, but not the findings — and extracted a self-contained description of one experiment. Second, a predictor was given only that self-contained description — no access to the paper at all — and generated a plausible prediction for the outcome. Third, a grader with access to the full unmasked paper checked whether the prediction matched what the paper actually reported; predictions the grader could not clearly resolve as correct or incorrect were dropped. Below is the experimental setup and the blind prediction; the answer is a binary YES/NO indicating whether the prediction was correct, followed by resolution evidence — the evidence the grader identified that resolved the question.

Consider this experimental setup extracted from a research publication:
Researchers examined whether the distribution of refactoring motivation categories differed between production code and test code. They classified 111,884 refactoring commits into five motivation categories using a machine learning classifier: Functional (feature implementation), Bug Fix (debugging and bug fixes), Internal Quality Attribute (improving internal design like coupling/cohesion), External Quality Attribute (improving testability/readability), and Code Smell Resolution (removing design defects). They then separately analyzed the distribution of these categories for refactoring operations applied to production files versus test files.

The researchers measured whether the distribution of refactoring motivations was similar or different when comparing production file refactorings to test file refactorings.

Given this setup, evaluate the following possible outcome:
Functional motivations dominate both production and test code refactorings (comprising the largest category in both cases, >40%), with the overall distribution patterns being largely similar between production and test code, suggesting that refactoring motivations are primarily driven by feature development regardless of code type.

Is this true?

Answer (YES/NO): NO